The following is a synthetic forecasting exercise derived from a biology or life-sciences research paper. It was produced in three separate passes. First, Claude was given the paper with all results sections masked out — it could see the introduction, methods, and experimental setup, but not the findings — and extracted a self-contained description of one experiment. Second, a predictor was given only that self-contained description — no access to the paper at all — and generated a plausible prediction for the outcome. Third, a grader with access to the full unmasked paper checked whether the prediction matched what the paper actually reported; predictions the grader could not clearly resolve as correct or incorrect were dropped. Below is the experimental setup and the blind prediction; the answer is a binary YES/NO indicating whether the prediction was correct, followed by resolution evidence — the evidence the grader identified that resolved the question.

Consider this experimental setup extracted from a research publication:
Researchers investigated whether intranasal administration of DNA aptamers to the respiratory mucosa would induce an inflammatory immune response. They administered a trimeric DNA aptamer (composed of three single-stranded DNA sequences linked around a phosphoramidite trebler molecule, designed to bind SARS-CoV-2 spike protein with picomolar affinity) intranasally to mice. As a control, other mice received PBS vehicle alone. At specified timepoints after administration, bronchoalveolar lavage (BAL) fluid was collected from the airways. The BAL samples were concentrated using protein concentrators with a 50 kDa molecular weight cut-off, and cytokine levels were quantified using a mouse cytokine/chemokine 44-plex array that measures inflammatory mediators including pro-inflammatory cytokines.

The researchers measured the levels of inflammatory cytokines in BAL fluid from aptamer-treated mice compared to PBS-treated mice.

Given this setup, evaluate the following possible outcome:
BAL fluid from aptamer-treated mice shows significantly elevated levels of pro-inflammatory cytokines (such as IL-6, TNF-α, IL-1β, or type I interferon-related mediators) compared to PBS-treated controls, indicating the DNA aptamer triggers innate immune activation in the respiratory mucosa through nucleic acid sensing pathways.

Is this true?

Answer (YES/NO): NO